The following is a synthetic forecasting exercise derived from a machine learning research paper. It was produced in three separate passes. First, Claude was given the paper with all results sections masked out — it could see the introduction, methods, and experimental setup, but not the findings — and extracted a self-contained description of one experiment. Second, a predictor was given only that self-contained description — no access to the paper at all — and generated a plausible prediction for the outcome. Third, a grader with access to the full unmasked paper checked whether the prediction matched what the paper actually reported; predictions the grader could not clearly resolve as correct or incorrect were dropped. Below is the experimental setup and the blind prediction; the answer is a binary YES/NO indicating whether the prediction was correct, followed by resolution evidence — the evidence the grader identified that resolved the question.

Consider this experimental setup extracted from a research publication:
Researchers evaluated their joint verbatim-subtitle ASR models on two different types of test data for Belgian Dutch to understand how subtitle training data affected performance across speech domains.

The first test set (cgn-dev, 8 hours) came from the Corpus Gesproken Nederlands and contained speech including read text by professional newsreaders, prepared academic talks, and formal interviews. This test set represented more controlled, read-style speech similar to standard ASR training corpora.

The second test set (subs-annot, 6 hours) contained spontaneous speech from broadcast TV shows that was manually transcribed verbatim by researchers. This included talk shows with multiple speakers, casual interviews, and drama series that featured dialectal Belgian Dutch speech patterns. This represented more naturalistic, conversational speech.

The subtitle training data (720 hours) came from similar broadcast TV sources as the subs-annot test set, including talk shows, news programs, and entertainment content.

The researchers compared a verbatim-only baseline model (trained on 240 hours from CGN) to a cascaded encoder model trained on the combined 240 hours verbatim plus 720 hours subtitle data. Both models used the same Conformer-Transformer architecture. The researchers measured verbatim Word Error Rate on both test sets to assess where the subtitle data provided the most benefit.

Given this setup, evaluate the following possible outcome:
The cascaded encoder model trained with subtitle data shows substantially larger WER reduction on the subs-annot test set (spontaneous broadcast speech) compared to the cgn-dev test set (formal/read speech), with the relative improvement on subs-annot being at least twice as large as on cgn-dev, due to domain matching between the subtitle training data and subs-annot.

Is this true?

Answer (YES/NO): NO